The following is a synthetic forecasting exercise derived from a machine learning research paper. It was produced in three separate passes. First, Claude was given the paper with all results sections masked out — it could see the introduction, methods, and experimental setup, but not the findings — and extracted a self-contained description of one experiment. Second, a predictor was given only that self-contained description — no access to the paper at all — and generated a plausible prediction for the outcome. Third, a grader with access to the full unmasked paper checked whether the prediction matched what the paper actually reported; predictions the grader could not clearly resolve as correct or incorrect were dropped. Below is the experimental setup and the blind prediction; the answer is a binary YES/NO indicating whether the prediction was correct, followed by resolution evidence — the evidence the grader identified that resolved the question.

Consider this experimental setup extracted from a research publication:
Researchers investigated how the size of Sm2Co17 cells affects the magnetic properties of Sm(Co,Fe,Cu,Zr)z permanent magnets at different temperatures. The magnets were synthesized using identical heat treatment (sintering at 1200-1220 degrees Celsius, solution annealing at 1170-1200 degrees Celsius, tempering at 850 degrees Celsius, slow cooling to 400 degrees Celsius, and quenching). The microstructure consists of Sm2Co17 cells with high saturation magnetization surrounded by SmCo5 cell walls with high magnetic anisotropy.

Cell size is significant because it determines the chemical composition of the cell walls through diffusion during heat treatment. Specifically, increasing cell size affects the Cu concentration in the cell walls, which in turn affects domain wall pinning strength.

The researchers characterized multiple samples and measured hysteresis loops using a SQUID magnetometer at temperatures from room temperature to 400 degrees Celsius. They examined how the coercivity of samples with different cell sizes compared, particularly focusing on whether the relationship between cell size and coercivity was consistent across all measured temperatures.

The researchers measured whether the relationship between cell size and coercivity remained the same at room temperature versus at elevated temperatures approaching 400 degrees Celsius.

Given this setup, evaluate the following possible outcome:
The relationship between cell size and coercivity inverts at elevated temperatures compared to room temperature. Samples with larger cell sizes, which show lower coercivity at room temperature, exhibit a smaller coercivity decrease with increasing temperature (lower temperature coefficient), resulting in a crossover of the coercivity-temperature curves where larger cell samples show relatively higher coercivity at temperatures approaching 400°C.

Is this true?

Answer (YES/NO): NO